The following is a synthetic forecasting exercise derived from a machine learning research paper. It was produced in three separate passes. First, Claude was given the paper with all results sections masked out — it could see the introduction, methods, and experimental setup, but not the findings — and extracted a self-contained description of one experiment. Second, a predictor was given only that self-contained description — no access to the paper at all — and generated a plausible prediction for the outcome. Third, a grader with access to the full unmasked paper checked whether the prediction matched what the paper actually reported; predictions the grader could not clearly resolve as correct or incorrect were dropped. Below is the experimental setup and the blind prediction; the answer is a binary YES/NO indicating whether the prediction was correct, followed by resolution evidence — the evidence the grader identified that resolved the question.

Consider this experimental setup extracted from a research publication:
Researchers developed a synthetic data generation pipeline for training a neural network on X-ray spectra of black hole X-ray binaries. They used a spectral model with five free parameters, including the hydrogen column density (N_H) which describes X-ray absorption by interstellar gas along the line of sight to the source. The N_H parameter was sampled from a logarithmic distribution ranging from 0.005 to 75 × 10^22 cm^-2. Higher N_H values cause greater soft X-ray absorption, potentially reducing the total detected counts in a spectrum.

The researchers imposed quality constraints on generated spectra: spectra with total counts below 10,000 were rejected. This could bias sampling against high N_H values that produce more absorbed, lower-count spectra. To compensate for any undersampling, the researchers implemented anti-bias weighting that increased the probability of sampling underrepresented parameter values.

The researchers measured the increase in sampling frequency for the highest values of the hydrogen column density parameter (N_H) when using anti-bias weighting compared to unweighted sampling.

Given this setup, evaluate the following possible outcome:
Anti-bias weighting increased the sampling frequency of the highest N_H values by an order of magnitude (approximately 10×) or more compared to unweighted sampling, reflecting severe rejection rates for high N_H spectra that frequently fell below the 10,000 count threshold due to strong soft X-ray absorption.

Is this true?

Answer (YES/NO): NO